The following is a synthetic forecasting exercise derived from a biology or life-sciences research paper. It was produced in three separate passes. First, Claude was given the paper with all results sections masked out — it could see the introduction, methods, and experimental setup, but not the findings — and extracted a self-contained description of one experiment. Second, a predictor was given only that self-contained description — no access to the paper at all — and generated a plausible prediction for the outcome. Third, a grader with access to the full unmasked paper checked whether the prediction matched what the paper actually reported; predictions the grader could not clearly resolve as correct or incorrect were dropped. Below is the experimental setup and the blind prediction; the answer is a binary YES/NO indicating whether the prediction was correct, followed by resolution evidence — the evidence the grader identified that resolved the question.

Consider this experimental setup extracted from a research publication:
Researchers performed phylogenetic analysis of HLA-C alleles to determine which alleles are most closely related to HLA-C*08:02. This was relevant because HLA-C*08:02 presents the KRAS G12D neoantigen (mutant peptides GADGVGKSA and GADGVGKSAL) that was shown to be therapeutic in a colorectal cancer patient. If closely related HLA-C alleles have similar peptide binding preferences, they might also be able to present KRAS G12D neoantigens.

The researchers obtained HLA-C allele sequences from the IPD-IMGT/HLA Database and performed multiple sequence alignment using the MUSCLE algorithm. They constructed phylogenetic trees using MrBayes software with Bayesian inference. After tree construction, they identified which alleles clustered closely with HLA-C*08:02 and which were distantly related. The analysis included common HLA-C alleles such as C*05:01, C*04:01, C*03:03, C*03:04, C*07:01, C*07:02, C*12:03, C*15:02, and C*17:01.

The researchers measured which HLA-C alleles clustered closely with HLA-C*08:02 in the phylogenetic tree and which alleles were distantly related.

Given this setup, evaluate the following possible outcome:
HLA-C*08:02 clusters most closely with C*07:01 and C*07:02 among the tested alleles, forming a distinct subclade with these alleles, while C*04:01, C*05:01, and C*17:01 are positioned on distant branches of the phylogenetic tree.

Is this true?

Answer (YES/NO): NO